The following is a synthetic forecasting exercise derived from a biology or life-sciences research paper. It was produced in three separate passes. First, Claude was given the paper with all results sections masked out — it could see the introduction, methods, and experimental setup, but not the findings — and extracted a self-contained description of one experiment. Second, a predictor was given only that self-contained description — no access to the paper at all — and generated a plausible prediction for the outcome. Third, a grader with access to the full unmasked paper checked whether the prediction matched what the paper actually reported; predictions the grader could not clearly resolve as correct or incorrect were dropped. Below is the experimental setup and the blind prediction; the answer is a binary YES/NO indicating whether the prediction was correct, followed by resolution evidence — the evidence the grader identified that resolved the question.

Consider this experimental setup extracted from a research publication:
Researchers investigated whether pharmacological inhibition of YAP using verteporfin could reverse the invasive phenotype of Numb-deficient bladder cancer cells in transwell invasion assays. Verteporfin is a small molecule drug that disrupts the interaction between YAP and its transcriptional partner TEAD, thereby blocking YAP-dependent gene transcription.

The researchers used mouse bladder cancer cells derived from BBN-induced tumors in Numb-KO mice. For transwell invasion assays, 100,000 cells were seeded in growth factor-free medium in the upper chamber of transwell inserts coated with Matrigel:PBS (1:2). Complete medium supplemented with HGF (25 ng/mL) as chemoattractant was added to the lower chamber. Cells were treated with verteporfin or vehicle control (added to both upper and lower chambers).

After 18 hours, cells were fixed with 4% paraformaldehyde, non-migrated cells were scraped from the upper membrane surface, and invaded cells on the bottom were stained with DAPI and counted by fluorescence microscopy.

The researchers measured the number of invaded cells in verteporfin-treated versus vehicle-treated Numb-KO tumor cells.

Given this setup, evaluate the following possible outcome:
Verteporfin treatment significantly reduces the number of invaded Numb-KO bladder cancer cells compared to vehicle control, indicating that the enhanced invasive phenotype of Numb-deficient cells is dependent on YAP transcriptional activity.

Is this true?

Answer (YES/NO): YES